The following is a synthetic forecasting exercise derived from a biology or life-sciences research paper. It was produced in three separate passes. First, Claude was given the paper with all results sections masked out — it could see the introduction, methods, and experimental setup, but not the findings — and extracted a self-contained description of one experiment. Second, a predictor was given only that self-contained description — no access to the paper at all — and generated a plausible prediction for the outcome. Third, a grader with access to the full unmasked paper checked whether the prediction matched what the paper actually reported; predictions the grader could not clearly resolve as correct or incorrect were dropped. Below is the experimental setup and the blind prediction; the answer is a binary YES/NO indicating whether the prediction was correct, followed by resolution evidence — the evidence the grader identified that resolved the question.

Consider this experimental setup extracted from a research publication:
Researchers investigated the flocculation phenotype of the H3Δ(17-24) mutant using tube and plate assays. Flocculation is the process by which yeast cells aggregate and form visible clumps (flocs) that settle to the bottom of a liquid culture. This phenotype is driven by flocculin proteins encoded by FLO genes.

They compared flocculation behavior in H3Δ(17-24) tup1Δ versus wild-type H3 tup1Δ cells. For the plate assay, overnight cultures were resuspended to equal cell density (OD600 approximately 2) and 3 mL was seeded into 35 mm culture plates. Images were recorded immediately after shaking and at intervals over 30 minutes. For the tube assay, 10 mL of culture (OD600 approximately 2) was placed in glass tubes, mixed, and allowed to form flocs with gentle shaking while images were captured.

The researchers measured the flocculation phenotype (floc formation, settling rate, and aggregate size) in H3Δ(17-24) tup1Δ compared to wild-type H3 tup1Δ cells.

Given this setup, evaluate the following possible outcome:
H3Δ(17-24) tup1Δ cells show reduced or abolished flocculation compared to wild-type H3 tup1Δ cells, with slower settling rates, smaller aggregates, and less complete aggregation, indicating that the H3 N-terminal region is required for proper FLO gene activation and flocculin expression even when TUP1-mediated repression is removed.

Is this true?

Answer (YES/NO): NO